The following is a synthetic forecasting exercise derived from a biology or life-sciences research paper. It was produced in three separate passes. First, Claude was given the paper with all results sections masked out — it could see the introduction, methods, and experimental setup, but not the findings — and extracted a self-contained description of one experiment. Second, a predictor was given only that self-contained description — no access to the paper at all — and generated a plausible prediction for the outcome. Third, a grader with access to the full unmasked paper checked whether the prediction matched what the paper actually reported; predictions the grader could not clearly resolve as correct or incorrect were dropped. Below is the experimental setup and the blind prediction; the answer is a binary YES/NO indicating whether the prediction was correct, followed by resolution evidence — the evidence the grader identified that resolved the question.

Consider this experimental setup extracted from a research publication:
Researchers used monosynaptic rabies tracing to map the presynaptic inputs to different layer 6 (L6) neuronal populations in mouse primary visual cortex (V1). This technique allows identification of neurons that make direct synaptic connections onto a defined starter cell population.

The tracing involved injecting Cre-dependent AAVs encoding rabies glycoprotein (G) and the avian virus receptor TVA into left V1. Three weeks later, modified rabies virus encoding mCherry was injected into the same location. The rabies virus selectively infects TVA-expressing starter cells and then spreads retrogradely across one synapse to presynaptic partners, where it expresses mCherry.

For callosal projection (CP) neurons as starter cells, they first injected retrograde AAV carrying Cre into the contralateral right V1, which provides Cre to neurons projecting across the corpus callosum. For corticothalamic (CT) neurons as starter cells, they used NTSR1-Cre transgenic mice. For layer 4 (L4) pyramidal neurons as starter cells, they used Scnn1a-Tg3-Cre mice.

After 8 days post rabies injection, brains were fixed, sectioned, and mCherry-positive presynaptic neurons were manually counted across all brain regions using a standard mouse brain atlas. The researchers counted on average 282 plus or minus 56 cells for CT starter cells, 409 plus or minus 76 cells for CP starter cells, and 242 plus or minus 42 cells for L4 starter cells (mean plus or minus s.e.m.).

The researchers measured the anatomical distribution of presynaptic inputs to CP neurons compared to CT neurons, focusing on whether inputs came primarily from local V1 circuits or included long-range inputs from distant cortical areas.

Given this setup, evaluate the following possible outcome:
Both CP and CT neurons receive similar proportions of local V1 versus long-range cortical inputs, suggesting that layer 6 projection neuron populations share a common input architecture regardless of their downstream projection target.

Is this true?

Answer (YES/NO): NO